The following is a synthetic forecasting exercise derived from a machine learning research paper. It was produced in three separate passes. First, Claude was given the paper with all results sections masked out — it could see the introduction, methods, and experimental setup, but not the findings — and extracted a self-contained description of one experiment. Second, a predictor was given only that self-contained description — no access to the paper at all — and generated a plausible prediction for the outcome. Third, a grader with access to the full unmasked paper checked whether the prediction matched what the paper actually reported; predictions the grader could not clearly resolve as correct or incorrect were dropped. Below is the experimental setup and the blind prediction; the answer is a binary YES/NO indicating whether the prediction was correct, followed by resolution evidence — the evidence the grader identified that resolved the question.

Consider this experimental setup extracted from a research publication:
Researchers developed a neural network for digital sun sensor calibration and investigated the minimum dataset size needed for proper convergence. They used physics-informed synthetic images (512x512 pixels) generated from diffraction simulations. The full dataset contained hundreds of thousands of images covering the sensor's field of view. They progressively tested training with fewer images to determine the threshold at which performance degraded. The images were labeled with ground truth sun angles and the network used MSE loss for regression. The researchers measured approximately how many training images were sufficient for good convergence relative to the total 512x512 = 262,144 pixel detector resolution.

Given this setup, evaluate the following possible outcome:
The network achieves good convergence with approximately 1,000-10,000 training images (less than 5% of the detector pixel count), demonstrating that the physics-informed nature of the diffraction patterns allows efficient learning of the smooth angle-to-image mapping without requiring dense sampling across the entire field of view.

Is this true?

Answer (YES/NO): NO